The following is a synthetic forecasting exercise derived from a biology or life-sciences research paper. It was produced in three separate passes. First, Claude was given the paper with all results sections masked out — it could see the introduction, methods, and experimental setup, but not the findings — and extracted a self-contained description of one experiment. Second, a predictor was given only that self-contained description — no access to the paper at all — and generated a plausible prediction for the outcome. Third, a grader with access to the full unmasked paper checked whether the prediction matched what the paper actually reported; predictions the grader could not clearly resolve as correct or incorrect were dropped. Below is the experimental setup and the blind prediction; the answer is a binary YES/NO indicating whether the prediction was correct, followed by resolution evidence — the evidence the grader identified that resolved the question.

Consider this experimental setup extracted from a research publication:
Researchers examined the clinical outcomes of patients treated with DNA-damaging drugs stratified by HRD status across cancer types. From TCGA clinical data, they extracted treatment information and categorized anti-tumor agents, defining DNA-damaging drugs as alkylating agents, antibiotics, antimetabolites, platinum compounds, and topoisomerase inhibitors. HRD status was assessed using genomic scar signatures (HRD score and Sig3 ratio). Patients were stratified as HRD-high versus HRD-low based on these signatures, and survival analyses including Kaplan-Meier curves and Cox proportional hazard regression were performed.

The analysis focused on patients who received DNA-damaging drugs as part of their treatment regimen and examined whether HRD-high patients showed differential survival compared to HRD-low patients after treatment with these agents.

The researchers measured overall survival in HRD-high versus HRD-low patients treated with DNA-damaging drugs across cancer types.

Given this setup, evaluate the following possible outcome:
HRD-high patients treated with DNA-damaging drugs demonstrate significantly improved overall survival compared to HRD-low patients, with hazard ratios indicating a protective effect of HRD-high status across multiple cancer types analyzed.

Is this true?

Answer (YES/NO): YES